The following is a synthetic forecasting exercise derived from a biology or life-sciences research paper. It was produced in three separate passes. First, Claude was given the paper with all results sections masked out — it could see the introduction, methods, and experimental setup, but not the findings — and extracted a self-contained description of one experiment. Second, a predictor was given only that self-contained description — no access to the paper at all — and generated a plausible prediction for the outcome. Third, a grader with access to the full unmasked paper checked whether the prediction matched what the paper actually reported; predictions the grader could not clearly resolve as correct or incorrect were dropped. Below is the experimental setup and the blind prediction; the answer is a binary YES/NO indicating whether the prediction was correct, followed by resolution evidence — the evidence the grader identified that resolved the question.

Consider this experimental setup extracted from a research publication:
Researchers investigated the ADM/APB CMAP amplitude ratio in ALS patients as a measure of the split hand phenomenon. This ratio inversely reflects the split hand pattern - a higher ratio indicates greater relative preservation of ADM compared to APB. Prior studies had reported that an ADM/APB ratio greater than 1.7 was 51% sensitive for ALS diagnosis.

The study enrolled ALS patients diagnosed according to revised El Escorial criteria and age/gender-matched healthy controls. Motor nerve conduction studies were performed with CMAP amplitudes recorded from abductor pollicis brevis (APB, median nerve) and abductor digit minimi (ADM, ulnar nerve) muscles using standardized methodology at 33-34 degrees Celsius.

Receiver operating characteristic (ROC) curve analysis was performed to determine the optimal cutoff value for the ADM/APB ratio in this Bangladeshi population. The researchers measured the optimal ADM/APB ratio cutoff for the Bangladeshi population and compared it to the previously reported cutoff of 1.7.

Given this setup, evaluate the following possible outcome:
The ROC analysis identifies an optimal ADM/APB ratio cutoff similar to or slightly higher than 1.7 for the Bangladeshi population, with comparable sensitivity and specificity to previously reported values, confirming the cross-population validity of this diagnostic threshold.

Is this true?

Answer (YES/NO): NO